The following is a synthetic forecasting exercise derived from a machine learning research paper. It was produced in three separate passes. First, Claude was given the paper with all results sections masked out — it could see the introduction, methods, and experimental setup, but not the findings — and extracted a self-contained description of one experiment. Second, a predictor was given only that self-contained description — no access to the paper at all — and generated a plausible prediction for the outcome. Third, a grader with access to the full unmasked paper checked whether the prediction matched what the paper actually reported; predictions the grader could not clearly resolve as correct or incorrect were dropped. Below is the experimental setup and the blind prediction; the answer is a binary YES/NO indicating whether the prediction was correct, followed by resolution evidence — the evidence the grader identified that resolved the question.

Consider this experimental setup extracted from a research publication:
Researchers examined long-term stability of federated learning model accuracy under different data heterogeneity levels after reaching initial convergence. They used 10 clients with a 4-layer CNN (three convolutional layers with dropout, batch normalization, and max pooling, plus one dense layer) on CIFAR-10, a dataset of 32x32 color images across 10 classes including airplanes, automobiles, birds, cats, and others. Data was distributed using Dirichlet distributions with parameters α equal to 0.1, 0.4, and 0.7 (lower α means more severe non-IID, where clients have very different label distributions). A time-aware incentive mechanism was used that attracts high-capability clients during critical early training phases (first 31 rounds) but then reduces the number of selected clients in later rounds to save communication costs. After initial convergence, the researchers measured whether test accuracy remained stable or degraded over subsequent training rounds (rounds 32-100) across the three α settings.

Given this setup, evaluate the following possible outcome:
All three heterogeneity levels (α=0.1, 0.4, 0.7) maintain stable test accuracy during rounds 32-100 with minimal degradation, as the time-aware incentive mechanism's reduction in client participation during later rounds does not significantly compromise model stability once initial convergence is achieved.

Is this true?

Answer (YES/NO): YES